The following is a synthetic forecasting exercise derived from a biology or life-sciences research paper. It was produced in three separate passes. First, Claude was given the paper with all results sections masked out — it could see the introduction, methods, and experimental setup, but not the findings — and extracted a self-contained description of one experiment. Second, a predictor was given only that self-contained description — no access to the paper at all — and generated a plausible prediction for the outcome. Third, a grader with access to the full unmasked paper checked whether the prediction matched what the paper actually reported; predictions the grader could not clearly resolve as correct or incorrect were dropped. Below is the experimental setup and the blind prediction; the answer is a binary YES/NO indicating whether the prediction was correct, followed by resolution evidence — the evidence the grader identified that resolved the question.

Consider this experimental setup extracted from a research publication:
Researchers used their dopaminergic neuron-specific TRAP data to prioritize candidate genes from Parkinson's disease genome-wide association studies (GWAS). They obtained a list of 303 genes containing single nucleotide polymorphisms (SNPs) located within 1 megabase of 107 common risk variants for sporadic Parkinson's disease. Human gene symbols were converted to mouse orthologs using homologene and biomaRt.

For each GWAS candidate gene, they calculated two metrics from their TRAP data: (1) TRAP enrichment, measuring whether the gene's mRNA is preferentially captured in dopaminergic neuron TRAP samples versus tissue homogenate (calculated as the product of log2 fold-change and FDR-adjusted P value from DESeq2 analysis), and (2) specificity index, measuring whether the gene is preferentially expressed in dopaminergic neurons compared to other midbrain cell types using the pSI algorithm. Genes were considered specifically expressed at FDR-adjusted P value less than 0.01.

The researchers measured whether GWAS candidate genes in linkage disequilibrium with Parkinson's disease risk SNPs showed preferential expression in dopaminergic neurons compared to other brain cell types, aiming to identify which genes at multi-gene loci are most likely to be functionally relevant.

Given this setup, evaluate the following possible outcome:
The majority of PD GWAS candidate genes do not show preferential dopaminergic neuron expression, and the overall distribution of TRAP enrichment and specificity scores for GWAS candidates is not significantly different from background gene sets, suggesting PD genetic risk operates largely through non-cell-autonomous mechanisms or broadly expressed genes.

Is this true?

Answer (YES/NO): NO